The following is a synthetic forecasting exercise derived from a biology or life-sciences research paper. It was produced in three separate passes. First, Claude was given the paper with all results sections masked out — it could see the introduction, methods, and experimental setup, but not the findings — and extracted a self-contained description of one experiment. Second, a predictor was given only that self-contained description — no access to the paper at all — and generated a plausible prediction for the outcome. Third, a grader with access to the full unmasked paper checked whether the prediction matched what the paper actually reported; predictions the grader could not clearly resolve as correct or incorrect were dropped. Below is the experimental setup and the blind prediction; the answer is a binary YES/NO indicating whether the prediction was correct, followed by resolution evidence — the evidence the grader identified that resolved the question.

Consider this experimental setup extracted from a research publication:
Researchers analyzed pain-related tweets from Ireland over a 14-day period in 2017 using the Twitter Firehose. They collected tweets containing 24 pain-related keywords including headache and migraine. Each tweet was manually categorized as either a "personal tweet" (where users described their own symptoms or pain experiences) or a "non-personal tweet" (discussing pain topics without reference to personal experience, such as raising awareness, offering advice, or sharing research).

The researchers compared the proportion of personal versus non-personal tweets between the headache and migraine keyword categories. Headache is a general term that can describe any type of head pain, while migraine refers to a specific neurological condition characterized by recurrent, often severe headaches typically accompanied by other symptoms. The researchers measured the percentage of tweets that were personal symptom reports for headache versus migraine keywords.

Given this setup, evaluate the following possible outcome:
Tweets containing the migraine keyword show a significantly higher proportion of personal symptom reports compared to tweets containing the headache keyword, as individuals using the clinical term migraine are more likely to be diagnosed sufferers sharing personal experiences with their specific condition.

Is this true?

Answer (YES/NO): NO